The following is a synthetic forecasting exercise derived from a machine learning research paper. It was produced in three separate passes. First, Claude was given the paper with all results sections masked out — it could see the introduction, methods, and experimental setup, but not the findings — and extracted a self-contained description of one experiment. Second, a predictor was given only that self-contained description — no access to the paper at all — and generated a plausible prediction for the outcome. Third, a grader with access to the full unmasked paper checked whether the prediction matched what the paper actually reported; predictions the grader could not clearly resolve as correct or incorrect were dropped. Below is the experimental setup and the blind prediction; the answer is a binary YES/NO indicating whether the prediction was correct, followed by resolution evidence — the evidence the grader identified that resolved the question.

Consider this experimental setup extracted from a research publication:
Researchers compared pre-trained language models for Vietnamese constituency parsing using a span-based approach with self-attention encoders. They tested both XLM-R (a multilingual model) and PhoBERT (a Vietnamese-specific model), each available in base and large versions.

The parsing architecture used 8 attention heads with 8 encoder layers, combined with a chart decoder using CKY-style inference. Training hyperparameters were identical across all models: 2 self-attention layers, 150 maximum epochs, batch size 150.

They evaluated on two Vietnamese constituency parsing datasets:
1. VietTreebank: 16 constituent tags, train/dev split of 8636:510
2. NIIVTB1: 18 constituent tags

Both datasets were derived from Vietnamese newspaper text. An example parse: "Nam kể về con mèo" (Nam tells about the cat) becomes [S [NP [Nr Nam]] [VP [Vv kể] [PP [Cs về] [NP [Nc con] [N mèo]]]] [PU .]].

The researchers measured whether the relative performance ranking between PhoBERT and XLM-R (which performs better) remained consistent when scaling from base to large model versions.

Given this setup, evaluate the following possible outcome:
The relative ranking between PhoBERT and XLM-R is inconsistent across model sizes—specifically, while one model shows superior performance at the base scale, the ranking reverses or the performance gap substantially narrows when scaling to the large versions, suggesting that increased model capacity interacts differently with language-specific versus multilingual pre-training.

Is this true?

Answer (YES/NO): YES